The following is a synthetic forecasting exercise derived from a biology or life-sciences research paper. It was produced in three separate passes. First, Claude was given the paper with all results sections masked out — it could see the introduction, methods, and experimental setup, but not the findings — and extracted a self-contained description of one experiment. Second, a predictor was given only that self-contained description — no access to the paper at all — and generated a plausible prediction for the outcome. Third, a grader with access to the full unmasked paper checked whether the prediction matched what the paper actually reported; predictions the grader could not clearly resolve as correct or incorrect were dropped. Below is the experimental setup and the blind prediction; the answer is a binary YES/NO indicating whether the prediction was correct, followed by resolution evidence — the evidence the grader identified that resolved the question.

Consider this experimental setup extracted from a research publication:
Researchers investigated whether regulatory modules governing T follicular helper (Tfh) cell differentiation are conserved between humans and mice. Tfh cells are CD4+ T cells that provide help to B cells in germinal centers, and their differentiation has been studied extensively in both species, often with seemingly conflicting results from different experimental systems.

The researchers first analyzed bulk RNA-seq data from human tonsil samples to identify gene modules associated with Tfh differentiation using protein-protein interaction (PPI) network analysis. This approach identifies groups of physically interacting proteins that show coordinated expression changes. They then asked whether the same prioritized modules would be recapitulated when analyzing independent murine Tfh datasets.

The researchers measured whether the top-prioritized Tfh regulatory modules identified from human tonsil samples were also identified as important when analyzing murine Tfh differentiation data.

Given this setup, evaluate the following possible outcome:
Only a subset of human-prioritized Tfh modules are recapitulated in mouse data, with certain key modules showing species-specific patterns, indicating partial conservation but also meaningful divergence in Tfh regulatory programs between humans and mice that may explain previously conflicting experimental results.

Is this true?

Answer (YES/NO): NO